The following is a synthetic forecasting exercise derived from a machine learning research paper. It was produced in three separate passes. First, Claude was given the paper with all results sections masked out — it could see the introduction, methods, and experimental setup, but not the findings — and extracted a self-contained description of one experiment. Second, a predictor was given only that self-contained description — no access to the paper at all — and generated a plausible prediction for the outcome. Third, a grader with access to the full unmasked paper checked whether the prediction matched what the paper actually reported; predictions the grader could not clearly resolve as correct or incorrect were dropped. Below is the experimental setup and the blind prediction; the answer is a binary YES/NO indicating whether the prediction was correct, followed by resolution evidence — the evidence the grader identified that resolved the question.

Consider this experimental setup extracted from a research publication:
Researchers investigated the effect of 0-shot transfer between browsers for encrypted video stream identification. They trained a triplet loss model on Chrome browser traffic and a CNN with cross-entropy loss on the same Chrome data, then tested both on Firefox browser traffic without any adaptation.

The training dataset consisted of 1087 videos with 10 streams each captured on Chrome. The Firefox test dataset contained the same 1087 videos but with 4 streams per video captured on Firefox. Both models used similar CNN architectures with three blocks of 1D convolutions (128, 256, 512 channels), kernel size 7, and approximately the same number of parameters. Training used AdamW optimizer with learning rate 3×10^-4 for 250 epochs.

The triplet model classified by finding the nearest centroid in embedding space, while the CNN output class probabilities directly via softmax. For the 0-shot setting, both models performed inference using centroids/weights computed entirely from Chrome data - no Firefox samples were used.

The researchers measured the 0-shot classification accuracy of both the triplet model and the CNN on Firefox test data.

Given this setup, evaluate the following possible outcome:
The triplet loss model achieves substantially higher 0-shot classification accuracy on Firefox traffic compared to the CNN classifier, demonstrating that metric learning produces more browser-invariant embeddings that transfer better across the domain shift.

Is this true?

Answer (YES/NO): NO